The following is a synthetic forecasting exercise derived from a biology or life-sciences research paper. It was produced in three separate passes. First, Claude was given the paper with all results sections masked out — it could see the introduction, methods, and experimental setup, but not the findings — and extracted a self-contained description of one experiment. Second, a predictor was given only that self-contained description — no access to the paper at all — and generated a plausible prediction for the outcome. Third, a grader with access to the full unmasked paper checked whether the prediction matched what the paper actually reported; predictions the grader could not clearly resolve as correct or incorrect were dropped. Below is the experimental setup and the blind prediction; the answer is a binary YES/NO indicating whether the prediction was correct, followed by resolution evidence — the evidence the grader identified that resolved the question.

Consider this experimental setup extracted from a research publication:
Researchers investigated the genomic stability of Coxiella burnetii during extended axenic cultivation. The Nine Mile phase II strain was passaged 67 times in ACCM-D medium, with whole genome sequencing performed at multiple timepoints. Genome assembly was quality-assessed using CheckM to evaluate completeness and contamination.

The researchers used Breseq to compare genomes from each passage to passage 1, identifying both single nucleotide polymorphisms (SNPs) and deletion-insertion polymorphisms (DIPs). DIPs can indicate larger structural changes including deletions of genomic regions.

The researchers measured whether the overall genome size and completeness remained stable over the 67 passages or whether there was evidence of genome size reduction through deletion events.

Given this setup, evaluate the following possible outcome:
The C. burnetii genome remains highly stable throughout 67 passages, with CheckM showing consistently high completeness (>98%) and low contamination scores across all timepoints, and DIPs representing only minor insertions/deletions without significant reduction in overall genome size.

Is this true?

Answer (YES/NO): YES